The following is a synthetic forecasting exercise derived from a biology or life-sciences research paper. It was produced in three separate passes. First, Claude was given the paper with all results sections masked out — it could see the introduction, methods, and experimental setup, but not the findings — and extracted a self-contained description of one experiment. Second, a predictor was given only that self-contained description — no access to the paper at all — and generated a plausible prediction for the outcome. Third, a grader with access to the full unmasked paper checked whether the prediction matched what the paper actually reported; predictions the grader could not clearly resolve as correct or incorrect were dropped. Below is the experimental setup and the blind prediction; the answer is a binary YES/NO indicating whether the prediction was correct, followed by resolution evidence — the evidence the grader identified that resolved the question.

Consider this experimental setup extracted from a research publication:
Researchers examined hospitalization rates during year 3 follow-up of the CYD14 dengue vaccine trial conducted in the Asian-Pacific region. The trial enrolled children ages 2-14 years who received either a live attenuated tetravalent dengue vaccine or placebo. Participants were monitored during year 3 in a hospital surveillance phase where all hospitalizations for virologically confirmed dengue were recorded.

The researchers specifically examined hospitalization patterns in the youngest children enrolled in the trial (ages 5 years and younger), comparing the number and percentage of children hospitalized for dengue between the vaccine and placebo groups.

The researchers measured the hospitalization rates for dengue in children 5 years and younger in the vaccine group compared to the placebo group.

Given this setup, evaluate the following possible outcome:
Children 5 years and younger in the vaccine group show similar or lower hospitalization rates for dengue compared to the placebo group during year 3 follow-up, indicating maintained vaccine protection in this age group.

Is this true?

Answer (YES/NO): NO